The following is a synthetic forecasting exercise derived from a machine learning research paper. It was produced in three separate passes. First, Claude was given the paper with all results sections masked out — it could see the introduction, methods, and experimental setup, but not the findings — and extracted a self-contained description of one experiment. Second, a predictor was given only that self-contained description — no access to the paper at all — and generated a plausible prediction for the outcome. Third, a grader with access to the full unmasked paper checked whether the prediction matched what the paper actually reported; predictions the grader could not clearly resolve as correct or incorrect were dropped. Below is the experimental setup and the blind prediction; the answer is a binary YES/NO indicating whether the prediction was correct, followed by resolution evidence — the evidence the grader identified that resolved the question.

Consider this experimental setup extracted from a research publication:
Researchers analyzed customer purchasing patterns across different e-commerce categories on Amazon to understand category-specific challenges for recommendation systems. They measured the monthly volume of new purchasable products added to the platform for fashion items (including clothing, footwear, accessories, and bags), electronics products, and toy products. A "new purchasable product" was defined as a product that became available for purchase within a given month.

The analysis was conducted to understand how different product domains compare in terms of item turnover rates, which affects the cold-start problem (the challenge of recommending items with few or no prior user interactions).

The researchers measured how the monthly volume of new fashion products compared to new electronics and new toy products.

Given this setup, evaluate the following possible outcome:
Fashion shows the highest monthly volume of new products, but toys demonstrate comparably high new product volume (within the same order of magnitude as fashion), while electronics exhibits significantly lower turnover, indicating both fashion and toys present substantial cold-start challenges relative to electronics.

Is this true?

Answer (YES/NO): NO